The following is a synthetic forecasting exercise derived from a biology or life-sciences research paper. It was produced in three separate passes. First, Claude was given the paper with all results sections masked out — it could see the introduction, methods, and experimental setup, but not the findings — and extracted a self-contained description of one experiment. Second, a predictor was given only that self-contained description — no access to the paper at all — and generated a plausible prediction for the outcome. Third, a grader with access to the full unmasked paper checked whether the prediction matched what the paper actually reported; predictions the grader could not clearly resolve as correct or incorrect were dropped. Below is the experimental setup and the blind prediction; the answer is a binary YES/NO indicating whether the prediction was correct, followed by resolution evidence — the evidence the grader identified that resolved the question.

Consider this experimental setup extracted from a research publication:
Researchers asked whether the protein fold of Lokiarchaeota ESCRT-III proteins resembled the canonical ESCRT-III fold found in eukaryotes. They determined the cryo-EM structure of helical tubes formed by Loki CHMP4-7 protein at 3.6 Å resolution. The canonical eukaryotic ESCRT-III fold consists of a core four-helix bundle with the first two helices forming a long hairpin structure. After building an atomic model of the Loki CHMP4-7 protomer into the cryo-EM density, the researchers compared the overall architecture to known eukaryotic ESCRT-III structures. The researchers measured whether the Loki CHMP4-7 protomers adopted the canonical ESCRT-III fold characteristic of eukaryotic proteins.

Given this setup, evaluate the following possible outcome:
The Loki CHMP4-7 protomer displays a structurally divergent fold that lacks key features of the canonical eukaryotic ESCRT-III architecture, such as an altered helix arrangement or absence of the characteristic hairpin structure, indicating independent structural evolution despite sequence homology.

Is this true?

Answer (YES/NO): NO